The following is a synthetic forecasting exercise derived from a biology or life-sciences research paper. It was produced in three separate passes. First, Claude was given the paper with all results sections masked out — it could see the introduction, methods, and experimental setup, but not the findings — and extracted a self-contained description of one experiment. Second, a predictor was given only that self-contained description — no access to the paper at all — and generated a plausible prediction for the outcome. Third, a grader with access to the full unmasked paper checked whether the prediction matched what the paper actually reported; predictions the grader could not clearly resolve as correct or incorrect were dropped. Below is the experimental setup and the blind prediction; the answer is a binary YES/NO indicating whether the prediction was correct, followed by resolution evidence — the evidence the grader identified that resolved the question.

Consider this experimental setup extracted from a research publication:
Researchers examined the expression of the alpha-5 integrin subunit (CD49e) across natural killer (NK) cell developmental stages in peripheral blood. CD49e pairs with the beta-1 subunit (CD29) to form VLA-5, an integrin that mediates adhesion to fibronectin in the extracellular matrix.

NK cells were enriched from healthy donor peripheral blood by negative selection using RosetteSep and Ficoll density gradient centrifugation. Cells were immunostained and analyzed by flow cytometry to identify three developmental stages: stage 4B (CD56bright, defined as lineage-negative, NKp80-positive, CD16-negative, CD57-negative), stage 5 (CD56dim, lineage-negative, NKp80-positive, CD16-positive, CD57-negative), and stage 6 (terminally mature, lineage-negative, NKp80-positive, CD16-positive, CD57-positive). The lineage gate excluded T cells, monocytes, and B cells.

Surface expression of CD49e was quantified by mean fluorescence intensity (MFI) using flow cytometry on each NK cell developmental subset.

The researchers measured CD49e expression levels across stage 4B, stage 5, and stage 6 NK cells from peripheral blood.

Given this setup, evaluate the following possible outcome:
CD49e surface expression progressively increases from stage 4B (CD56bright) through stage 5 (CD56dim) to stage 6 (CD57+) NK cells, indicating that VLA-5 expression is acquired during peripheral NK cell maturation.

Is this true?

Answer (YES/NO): NO